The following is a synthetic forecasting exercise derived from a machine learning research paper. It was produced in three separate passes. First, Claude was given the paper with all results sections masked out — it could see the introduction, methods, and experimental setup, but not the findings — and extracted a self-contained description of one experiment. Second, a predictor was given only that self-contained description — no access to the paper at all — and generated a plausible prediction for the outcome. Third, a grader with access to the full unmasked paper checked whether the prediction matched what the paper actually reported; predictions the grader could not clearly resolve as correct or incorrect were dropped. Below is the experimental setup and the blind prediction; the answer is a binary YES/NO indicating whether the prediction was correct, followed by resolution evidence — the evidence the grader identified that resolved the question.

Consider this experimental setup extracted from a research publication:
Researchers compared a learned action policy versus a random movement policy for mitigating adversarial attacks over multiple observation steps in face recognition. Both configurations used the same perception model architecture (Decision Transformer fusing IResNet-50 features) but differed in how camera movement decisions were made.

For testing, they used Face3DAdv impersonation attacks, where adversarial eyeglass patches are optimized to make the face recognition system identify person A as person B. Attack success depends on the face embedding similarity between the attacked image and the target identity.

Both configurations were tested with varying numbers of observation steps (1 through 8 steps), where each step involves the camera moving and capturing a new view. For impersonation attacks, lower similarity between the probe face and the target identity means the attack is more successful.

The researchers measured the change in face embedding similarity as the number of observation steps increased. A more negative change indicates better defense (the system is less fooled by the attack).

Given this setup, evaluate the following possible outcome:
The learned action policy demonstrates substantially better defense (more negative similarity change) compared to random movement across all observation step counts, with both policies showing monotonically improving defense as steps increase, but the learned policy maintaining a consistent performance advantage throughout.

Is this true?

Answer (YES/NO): NO